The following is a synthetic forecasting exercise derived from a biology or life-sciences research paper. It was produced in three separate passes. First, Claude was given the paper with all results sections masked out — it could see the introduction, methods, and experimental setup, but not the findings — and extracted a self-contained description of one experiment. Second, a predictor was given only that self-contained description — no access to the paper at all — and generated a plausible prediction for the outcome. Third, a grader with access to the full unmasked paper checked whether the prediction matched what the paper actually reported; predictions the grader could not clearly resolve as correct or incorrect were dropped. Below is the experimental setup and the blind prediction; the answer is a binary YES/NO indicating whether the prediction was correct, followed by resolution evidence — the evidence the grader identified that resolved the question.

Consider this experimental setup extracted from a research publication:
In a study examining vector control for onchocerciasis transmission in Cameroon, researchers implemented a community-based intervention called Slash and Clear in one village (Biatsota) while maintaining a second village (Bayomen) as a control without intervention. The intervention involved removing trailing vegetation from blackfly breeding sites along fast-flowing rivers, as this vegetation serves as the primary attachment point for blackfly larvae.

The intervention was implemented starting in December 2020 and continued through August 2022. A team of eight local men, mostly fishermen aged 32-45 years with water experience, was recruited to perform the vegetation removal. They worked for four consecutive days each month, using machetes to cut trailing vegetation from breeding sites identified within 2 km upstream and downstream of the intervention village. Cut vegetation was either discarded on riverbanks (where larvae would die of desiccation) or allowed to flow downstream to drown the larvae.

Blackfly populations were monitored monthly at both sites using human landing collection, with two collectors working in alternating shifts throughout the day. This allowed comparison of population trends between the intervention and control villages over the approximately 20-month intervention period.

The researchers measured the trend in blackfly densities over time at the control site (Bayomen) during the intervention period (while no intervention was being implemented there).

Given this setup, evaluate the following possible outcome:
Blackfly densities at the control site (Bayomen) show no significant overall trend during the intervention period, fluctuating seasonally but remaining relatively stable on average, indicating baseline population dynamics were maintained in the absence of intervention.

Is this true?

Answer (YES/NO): NO